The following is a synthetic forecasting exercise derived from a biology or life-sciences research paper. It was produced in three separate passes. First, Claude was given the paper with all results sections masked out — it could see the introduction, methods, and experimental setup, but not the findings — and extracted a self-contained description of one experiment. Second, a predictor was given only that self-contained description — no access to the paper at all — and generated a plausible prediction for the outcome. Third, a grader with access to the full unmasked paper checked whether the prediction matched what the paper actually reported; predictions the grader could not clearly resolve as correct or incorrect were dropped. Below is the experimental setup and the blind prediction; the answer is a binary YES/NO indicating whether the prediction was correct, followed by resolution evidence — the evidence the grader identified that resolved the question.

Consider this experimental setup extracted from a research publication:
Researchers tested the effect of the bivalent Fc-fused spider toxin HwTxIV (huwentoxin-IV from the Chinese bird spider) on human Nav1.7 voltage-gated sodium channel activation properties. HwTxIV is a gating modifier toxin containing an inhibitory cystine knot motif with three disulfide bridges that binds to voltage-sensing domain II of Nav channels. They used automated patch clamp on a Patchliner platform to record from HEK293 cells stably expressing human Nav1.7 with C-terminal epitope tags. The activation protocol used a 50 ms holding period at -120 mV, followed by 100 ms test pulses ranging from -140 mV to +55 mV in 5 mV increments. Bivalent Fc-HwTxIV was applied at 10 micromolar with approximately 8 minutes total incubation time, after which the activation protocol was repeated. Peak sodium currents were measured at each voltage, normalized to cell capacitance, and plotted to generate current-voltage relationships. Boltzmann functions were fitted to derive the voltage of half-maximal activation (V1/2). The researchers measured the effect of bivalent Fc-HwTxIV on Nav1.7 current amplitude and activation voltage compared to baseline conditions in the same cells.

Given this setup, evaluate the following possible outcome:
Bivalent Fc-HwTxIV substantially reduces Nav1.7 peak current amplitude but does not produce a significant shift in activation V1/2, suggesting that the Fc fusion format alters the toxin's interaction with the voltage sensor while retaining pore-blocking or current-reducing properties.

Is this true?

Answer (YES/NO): YES